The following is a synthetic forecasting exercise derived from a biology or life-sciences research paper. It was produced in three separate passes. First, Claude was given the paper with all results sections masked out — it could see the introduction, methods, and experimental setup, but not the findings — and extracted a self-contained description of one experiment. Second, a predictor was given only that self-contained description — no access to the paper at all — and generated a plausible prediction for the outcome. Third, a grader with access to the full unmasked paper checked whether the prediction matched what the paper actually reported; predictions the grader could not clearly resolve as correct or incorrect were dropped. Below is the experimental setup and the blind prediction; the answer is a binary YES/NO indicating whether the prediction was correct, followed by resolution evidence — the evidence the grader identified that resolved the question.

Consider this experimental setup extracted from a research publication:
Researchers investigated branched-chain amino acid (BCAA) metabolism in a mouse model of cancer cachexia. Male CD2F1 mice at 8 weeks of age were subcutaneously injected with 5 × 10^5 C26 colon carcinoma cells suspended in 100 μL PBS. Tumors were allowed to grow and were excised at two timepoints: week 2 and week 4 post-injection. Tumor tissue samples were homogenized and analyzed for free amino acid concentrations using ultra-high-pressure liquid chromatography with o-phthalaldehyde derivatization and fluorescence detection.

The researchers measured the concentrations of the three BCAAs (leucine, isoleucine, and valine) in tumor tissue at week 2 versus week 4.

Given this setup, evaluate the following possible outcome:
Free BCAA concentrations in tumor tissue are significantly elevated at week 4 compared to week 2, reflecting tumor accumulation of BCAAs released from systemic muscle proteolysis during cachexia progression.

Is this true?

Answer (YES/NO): YES